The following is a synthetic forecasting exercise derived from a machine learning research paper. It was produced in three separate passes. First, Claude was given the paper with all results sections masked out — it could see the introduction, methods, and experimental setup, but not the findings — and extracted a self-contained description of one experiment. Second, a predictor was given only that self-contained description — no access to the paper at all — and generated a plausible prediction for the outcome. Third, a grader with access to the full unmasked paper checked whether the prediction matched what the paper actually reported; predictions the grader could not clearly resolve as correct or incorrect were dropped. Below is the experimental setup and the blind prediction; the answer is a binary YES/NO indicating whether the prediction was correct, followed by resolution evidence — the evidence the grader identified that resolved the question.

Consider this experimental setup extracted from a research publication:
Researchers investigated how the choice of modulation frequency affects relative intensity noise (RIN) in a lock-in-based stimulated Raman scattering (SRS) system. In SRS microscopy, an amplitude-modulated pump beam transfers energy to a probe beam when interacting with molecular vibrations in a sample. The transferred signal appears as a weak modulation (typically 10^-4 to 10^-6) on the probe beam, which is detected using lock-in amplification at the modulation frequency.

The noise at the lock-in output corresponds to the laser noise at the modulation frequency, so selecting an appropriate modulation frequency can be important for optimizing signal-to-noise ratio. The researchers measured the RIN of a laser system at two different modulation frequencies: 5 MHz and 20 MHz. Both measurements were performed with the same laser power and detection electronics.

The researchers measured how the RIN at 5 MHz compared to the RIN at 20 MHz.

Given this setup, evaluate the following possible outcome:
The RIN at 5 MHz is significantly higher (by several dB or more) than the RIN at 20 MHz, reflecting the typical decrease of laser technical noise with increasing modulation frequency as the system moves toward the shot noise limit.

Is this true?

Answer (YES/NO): YES